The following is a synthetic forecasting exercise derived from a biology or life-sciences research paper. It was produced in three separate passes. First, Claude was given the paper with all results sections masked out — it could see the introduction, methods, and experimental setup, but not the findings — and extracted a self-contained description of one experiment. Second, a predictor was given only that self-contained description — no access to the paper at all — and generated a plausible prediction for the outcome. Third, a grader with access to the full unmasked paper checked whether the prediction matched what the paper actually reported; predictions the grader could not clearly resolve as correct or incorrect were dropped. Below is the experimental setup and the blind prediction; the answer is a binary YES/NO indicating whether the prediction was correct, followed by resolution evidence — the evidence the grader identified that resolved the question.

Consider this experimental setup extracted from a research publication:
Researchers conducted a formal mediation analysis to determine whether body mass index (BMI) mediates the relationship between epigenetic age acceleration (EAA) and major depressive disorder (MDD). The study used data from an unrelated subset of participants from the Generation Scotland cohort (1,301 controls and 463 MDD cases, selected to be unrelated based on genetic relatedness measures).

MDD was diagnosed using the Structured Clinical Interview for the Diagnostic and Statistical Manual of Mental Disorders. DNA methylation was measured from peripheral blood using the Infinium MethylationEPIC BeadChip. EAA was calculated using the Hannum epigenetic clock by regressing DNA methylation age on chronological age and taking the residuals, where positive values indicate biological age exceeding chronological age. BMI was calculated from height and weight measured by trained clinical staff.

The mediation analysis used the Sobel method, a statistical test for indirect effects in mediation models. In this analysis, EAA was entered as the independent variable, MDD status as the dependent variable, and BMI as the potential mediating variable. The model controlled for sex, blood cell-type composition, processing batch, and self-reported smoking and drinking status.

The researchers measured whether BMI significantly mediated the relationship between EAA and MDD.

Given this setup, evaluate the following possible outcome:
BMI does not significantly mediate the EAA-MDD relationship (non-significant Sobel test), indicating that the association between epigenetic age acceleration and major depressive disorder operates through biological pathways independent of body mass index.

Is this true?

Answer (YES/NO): NO